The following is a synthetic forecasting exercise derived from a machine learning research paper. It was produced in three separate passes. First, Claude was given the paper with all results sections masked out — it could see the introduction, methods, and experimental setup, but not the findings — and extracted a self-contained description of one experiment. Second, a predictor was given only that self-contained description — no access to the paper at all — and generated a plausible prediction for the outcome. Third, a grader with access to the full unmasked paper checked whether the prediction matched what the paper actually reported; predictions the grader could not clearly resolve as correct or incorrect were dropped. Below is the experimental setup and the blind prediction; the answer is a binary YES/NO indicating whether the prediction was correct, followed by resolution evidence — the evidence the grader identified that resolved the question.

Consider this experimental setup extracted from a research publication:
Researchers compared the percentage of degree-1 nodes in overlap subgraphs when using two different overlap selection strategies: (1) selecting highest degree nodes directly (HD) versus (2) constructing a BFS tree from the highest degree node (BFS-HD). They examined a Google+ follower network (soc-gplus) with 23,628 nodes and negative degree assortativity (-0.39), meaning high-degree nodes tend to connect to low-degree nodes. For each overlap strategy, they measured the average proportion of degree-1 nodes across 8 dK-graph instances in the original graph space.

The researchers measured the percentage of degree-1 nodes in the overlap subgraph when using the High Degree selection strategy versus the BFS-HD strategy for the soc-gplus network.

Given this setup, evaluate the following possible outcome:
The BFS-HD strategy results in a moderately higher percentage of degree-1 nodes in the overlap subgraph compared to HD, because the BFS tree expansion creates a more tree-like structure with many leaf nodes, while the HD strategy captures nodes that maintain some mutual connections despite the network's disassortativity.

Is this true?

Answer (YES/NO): NO